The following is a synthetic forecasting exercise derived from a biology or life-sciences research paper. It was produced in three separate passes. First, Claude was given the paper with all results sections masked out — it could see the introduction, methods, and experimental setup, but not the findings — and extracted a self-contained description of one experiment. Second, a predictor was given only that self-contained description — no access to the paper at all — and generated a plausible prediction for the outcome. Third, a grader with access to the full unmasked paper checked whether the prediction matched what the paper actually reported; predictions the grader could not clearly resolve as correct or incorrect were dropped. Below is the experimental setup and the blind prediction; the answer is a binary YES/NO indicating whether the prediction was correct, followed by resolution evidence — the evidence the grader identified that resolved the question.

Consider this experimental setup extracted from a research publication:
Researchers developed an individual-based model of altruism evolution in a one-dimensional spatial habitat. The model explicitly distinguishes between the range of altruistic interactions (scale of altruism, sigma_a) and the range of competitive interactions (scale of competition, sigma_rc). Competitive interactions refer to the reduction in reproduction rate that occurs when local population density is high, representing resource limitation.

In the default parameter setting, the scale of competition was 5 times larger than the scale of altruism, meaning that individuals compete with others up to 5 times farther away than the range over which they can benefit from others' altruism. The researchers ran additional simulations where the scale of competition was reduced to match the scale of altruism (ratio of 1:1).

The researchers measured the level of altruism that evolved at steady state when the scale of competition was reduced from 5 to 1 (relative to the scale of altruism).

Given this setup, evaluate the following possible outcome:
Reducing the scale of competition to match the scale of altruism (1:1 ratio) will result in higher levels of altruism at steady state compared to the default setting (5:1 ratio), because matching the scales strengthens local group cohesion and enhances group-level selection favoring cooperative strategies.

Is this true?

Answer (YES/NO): NO